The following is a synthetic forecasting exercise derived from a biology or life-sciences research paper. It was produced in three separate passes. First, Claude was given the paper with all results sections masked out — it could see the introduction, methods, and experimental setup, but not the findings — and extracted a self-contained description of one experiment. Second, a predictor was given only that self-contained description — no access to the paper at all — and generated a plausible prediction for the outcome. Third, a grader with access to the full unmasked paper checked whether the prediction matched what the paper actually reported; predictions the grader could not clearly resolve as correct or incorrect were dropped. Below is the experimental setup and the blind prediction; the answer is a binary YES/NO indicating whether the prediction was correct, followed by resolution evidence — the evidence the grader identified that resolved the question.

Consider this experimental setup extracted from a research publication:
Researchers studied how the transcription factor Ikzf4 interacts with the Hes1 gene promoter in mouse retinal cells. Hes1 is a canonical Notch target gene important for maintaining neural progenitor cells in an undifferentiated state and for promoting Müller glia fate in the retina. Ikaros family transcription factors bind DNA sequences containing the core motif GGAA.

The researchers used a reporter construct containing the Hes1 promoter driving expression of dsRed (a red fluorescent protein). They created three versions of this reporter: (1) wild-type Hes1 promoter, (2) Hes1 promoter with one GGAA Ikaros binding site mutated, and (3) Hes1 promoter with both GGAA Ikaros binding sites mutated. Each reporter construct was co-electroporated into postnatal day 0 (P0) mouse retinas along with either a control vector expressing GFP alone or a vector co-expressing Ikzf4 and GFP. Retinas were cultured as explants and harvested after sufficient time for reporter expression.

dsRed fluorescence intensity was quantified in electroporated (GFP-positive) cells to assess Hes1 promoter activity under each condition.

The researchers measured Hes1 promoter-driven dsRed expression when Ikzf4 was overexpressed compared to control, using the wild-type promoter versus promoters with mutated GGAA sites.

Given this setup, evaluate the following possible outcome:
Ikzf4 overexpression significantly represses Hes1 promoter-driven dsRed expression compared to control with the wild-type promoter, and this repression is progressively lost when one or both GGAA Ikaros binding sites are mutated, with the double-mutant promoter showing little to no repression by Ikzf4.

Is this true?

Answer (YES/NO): NO